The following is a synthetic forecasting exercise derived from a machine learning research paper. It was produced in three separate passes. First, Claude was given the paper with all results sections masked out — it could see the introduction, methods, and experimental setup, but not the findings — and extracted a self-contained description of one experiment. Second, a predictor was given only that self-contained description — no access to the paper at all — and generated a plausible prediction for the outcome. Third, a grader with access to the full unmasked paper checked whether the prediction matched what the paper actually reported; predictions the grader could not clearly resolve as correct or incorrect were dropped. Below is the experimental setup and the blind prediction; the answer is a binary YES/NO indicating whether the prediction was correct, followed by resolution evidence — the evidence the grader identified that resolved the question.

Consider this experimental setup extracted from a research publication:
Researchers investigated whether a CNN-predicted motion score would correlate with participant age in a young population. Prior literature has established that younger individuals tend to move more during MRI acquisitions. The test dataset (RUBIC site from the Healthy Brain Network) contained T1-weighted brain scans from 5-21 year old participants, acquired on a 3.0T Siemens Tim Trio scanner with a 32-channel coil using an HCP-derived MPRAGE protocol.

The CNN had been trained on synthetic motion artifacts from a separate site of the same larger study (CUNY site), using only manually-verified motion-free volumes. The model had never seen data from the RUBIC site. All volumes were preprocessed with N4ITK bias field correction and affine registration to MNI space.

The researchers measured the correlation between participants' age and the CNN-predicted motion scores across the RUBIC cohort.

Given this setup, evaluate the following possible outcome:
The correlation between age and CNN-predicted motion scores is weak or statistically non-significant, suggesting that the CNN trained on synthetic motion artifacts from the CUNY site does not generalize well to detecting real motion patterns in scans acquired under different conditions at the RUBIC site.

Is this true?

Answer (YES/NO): NO